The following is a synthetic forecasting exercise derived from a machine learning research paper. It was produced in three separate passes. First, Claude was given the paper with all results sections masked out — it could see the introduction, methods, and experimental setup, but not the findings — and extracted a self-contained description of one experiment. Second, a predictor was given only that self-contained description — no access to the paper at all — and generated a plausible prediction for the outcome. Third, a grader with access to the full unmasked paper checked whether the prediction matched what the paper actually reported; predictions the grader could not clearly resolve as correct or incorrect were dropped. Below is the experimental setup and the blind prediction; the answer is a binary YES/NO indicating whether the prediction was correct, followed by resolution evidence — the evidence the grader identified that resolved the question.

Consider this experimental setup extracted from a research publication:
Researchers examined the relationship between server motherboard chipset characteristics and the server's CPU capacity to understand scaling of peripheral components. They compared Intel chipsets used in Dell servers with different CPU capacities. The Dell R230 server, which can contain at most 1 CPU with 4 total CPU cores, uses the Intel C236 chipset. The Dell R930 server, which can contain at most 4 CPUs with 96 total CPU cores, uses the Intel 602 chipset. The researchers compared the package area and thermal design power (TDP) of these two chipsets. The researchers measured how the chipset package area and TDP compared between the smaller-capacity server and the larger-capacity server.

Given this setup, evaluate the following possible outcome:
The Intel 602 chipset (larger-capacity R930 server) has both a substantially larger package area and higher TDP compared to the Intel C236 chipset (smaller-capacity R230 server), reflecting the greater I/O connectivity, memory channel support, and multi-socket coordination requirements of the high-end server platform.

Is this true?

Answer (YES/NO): NO